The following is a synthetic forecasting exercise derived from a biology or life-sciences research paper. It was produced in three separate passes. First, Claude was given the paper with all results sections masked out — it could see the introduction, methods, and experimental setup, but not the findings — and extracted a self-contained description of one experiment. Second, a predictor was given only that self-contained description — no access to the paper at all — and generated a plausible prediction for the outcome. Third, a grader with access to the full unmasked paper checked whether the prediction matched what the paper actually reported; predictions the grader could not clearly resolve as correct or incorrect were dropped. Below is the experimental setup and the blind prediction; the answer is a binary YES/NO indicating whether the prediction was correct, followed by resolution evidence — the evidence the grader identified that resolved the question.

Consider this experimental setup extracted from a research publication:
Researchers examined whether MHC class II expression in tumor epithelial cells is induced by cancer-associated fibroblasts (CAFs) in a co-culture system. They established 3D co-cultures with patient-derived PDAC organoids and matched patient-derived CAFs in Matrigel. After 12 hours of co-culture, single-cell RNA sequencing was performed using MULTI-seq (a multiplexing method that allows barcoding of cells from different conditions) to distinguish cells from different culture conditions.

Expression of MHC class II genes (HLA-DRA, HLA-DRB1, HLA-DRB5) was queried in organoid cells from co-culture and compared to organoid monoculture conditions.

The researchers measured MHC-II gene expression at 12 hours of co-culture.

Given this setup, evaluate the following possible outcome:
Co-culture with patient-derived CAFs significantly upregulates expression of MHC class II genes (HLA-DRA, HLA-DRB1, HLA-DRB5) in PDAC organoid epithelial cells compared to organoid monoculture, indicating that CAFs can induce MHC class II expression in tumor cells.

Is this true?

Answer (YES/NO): NO